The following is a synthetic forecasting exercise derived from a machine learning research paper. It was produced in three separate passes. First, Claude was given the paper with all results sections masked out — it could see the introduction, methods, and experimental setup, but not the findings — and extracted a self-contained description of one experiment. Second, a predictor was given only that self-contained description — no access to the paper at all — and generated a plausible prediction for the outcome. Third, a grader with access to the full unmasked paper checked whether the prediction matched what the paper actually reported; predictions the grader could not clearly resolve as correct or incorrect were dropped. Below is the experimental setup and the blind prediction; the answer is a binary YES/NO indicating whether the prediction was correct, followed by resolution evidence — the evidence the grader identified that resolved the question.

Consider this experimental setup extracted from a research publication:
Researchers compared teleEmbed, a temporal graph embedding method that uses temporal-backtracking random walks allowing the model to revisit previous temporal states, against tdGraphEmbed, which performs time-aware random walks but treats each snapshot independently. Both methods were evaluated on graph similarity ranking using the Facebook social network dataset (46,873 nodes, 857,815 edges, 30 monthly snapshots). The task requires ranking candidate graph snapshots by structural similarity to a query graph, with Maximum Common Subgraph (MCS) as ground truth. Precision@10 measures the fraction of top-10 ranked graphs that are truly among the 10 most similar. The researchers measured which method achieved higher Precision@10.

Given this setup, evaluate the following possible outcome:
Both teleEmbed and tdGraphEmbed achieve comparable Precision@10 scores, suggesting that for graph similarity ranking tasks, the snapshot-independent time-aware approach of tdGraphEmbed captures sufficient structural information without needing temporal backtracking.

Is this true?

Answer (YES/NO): NO